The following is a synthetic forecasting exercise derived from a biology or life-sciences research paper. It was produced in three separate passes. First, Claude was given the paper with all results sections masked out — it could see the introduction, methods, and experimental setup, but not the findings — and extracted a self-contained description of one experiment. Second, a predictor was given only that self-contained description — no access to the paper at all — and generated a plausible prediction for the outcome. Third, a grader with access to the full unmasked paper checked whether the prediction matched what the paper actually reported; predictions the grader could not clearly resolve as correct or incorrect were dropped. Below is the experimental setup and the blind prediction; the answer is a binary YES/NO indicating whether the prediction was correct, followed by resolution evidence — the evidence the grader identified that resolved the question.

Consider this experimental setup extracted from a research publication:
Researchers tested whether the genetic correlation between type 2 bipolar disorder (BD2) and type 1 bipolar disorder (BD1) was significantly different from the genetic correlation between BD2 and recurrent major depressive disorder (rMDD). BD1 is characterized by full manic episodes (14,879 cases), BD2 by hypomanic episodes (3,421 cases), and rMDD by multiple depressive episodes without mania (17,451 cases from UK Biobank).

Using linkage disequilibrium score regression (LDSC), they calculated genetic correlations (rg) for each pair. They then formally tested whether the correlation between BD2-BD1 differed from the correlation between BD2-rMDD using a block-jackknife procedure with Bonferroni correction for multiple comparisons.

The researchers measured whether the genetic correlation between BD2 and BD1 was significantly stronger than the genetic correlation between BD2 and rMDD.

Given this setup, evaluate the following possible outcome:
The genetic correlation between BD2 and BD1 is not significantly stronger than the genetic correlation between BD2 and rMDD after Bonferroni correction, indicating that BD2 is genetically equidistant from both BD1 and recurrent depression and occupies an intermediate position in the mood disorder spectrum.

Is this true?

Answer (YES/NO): YES